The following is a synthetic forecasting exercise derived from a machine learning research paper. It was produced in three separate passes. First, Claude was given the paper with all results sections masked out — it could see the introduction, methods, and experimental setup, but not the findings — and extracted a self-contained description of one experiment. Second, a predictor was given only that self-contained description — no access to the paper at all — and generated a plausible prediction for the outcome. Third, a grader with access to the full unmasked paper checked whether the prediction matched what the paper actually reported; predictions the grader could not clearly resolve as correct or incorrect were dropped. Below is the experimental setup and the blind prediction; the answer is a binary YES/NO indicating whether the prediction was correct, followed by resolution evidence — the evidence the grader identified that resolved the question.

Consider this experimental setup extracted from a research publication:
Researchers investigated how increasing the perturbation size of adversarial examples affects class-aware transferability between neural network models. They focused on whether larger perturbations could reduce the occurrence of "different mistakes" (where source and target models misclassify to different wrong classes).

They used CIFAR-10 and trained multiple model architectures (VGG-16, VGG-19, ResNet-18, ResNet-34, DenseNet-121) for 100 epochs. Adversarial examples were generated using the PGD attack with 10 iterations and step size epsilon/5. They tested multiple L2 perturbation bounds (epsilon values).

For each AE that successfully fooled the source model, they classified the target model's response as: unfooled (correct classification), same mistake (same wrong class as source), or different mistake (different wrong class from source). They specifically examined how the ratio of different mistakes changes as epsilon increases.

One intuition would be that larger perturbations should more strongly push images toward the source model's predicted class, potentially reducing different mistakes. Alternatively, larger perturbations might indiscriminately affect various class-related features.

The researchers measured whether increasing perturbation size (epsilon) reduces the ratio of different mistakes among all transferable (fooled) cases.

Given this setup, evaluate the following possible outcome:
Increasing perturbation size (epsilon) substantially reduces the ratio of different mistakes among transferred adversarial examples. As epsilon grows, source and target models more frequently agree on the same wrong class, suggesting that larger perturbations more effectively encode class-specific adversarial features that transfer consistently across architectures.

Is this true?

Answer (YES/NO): NO